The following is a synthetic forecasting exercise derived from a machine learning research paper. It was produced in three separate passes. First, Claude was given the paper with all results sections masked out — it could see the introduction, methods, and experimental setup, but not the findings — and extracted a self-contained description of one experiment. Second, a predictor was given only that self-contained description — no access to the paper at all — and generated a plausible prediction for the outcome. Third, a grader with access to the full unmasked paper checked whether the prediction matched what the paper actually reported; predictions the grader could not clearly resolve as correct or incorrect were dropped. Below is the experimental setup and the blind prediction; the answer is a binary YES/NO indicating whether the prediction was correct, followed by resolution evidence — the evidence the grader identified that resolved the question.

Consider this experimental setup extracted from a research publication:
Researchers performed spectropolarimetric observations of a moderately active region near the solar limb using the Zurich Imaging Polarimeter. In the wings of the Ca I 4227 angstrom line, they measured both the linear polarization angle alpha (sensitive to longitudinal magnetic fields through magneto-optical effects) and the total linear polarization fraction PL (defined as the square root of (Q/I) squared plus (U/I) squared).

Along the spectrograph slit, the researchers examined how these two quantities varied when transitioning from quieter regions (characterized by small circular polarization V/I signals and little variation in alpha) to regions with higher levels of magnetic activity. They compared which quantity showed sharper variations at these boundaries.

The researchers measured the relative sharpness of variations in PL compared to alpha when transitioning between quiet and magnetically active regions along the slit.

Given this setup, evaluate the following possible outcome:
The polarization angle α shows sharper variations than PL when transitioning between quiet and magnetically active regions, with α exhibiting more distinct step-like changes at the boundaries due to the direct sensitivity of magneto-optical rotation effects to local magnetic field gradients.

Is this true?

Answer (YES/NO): NO